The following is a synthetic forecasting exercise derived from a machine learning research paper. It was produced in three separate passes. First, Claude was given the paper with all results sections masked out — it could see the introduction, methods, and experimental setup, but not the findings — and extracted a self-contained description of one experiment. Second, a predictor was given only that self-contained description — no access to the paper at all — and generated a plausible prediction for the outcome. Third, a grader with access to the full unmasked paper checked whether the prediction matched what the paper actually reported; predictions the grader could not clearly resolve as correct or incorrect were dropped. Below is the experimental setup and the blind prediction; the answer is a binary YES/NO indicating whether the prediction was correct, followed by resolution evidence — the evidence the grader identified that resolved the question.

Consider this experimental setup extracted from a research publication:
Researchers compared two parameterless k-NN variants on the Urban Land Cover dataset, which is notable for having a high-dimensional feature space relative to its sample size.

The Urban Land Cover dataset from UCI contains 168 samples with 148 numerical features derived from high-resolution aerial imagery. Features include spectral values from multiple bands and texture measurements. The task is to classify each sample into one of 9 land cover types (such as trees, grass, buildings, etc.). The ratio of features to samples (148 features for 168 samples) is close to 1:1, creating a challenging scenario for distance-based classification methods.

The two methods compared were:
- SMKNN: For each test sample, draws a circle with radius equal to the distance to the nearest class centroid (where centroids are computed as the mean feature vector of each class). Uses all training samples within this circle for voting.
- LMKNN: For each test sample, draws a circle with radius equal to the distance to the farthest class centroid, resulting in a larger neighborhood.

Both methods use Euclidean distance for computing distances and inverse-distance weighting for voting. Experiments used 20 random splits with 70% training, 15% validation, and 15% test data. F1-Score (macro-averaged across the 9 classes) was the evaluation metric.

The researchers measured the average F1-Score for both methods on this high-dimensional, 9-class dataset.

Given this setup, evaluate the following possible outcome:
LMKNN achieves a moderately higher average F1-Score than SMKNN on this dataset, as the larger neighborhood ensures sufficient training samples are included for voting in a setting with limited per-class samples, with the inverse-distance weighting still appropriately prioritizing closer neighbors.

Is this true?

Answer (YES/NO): NO